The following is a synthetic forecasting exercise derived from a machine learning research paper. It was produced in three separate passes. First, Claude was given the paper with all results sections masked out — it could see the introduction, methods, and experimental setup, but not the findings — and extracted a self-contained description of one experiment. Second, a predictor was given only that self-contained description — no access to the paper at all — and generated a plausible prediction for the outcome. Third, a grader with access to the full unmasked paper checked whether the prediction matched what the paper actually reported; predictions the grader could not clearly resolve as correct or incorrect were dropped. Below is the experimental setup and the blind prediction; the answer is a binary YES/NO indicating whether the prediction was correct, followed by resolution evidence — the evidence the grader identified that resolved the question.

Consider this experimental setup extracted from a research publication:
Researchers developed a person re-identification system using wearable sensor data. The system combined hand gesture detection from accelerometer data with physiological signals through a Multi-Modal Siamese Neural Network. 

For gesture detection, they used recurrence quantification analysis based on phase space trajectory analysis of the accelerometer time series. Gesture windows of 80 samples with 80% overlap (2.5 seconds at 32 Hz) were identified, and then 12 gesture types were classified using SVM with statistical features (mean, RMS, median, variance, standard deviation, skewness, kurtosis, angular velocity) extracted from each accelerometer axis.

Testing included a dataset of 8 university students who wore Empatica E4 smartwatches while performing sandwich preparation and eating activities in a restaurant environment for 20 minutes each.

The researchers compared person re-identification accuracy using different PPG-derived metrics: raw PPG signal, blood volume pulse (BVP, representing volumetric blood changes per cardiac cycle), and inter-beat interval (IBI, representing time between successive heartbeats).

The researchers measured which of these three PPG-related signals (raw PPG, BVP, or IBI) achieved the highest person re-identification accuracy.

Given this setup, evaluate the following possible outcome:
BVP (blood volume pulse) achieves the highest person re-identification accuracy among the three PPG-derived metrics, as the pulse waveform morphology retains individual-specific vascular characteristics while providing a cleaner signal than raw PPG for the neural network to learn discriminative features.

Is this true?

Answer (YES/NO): NO